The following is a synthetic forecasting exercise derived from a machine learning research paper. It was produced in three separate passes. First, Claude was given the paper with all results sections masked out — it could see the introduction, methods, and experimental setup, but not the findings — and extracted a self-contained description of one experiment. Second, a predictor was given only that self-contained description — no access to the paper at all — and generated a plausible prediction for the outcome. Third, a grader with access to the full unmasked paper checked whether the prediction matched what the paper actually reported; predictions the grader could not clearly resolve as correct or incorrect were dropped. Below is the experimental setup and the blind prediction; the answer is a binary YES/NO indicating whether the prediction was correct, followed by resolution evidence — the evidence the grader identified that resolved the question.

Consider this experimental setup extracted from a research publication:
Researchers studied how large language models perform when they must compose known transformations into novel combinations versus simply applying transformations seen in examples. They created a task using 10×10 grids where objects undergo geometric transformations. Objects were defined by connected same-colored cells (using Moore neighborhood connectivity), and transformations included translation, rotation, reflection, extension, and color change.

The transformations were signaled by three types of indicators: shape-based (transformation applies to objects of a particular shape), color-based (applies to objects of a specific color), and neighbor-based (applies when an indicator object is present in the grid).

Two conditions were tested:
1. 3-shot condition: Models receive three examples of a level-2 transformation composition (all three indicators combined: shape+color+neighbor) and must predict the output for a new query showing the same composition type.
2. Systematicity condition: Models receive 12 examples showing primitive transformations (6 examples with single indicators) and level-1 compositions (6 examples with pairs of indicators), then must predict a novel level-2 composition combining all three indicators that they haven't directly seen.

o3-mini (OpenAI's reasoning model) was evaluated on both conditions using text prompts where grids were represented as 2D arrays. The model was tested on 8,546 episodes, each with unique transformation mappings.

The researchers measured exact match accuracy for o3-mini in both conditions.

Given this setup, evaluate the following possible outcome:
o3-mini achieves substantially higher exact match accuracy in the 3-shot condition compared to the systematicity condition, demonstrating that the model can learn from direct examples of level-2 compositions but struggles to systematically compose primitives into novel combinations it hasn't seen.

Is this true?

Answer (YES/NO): YES